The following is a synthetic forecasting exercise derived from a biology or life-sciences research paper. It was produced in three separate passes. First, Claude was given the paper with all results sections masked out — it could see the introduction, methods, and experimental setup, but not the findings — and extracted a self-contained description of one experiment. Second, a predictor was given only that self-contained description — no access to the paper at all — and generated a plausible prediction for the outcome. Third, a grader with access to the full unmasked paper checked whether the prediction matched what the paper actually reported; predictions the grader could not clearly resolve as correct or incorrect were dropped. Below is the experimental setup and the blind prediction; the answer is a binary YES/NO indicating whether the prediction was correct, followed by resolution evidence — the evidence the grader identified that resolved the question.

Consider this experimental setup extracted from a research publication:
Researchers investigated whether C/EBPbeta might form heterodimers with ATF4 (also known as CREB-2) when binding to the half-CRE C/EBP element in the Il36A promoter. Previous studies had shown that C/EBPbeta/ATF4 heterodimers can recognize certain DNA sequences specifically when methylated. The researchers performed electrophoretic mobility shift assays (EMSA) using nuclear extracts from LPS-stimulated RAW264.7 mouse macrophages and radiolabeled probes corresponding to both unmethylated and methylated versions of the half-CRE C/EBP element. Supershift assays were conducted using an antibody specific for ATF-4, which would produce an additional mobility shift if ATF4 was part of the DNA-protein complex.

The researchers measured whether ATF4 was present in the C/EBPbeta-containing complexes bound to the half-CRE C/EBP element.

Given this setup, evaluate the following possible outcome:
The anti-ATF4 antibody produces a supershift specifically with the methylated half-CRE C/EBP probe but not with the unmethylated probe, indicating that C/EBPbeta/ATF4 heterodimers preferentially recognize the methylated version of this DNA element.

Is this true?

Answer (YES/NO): NO